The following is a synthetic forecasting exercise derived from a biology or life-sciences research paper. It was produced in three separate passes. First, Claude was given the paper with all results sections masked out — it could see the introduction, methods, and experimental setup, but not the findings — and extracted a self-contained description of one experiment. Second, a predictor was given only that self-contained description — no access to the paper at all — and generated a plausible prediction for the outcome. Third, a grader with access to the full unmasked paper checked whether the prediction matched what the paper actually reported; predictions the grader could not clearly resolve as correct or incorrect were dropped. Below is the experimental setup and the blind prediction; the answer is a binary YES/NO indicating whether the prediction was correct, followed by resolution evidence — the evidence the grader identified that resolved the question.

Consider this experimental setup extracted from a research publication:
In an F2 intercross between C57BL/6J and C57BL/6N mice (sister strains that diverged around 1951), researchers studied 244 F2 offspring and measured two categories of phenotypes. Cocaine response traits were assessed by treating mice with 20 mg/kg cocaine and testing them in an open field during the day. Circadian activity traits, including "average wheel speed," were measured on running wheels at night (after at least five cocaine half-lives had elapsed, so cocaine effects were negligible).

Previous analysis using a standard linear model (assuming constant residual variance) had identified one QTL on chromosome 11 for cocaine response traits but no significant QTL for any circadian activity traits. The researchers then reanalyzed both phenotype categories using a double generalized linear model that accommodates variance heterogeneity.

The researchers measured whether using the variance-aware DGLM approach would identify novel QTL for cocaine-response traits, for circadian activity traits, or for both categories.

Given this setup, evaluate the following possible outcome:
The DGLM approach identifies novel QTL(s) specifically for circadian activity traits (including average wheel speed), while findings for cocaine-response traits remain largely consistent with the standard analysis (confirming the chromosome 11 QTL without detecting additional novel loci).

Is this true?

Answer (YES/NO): YES